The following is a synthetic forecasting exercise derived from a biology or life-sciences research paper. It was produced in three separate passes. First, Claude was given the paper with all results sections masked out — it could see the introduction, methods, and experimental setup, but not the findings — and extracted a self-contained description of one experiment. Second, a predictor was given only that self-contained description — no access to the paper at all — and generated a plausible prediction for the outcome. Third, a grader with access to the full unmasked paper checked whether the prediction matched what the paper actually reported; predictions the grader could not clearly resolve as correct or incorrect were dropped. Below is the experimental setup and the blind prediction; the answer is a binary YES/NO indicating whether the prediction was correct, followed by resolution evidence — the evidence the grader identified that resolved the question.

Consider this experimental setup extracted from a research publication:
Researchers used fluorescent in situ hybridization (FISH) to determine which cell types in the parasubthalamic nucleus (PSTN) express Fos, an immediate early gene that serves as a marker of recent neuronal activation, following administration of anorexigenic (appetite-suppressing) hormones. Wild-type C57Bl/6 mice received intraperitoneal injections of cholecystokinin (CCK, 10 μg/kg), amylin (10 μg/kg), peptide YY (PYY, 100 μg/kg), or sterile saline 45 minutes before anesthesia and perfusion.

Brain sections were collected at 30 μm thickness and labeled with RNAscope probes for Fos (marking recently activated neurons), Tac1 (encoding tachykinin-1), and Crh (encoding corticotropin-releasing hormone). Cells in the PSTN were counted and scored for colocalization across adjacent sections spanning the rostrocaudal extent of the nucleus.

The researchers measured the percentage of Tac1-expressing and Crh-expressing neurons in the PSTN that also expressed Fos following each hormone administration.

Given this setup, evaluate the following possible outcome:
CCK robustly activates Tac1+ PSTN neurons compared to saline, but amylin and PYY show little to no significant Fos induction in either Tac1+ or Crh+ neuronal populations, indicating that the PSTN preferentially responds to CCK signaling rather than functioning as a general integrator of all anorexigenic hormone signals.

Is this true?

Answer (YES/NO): NO